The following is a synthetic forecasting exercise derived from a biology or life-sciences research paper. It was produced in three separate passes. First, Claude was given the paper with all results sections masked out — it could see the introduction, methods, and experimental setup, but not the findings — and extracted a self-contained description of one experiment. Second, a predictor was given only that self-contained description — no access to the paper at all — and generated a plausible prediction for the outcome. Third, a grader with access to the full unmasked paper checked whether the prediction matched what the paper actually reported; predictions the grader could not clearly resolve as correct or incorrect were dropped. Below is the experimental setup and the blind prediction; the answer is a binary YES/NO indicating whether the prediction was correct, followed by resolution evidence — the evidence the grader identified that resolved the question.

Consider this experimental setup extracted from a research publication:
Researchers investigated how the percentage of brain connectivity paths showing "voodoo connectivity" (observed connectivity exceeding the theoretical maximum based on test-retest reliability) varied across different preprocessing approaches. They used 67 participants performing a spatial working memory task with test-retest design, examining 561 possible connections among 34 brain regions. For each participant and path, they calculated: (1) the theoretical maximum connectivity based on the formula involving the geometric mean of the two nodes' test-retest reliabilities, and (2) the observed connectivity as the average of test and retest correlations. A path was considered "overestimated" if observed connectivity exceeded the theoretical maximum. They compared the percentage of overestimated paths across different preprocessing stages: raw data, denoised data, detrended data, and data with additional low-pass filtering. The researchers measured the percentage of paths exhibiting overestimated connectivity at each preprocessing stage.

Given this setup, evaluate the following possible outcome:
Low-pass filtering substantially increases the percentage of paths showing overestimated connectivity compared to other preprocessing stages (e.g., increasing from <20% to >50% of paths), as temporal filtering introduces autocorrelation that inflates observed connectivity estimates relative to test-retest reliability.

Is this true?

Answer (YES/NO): NO